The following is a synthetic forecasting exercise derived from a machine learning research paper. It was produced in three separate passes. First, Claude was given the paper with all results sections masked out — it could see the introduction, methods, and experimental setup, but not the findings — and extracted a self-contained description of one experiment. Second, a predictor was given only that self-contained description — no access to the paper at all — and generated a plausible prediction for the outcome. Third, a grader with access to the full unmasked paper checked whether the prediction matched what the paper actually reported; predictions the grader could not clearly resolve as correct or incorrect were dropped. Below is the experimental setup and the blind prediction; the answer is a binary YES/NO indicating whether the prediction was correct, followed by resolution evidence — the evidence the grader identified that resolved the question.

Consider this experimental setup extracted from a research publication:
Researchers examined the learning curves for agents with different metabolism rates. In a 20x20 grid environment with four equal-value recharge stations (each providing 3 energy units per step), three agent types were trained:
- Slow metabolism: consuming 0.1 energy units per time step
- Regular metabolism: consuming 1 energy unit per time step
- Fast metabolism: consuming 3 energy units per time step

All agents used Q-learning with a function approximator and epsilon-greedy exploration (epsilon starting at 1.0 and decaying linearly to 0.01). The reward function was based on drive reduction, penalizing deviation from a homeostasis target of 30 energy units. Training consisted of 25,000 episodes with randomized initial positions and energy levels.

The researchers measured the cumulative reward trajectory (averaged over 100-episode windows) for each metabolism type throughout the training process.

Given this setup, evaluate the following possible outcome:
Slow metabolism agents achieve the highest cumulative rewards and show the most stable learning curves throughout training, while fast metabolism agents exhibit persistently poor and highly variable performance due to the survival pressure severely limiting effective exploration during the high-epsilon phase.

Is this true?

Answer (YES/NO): NO